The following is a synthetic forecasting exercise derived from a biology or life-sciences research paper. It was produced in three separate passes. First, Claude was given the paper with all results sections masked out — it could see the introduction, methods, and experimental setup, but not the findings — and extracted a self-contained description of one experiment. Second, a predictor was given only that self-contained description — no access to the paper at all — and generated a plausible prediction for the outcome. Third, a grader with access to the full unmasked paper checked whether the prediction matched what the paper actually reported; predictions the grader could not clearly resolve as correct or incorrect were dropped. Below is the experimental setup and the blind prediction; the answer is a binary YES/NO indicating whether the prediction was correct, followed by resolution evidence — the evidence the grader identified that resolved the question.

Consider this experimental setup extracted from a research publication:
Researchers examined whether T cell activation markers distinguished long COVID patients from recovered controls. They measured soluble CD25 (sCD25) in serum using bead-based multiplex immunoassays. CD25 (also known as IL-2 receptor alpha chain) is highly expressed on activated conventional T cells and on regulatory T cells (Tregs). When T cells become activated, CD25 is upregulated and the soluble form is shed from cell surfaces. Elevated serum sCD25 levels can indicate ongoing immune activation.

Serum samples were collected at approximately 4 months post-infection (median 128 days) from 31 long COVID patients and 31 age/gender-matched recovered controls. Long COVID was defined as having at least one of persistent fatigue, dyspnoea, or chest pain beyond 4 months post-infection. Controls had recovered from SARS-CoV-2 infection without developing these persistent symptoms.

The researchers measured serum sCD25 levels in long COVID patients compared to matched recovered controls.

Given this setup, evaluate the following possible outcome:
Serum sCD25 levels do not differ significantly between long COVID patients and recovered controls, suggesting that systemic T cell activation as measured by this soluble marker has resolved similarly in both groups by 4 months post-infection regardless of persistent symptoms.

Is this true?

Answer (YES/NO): YES